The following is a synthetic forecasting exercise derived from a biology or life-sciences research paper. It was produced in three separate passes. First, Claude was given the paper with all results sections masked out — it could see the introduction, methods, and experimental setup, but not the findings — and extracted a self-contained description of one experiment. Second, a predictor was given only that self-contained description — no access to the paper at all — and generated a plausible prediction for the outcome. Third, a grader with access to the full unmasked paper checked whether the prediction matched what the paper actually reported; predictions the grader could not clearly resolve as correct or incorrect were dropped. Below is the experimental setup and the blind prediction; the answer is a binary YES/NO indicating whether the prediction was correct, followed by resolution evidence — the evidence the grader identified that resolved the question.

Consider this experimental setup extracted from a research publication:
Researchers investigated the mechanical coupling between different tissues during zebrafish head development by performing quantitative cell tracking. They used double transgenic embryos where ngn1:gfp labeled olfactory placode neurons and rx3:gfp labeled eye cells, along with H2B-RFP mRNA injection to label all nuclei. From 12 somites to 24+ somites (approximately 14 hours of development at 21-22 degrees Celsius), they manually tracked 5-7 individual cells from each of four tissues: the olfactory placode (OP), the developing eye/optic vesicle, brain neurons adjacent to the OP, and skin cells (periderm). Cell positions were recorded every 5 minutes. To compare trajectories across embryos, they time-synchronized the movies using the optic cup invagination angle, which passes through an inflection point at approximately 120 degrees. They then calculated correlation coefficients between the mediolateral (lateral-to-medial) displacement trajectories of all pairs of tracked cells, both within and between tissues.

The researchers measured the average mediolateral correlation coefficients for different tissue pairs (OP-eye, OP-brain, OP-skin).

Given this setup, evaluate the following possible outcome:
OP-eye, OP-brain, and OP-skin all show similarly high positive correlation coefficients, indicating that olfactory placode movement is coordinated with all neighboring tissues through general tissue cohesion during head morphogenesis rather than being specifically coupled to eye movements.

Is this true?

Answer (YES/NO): NO